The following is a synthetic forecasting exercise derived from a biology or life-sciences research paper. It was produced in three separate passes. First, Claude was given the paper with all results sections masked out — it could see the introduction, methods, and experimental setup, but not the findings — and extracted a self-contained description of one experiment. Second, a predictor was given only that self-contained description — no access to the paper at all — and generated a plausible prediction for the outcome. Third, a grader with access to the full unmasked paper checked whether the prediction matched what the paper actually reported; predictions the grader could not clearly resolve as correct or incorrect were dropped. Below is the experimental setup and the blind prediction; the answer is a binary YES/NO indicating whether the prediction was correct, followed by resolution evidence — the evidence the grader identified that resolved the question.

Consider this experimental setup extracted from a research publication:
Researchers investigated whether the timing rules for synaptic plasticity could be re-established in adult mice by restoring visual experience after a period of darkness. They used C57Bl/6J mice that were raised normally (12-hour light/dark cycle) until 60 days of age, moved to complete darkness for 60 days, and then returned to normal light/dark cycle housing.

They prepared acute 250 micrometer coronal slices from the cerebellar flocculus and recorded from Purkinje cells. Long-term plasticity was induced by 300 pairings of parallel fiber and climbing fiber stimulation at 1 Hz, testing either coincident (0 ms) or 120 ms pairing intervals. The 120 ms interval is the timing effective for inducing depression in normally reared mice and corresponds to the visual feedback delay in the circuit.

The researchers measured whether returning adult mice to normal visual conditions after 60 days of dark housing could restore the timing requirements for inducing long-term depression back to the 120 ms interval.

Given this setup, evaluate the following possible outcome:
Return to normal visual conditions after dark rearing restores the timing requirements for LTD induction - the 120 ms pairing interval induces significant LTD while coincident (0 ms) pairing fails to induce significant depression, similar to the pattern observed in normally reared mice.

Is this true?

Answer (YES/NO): YES